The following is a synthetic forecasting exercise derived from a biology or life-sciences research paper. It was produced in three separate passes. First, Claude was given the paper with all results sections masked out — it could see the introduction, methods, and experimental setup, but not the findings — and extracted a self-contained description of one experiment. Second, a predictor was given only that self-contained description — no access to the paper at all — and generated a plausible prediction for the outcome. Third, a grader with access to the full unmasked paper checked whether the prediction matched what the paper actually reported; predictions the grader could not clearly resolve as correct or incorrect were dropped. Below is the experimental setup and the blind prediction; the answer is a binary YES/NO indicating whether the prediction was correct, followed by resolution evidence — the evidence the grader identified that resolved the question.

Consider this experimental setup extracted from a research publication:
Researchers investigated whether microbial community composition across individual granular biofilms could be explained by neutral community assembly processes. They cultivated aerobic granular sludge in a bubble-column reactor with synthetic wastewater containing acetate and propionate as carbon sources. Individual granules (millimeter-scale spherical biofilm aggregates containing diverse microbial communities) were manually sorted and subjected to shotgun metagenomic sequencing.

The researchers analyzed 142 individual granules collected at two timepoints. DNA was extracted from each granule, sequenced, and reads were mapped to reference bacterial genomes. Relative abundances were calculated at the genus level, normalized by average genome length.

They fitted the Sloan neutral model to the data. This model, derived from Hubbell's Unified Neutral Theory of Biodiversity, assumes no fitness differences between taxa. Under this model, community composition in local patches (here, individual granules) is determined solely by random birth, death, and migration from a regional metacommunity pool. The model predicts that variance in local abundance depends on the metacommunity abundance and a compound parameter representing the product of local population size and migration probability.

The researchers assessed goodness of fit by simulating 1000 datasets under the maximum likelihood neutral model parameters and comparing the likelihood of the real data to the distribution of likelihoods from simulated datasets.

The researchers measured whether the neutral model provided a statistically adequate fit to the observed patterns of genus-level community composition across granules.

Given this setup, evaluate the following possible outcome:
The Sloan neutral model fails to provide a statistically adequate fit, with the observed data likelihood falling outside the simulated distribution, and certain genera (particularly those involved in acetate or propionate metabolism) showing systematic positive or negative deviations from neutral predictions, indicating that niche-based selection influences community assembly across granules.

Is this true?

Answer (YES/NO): NO